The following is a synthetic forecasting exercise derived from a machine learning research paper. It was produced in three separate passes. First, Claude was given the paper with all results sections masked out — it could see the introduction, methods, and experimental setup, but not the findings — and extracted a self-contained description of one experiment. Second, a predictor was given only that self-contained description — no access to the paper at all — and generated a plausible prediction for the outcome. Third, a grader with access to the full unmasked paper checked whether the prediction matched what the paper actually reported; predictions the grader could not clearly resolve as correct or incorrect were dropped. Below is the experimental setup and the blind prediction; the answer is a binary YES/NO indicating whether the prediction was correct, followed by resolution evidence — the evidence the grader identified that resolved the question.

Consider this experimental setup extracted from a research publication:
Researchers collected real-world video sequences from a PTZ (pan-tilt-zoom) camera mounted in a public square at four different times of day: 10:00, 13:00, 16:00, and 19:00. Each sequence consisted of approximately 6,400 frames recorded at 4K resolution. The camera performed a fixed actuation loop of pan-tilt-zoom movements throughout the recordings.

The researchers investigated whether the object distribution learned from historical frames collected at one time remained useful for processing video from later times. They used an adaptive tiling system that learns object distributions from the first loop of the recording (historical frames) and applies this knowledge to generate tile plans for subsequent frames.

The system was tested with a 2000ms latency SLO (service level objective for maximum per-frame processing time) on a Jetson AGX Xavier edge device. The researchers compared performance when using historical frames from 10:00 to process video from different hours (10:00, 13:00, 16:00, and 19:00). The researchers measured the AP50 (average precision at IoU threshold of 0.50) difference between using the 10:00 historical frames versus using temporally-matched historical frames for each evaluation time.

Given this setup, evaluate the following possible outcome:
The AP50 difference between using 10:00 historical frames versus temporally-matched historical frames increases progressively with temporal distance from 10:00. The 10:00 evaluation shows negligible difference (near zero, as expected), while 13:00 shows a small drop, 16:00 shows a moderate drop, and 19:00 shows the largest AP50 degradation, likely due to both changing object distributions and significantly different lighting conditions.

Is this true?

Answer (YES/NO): NO